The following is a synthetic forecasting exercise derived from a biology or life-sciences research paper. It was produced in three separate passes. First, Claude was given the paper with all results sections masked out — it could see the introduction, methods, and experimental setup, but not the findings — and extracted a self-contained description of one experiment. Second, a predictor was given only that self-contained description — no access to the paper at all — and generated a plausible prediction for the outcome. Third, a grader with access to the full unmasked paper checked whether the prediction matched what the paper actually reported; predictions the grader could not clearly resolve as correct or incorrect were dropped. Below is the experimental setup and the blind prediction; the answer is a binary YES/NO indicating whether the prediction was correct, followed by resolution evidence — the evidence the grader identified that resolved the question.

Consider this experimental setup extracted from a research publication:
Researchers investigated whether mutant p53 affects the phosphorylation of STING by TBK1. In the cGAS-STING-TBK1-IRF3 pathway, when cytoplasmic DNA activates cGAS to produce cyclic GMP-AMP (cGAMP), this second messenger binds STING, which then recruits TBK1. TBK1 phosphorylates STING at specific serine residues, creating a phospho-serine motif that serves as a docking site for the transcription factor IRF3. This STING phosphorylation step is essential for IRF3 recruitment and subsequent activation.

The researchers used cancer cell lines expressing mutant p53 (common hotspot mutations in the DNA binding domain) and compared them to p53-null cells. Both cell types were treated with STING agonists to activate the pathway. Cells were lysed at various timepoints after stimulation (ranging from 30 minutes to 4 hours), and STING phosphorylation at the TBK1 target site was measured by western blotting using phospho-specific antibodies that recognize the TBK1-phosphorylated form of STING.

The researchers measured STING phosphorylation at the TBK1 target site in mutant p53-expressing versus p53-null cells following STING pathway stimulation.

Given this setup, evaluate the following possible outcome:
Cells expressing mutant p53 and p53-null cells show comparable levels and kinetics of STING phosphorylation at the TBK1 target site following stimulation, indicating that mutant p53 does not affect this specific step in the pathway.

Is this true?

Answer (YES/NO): NO